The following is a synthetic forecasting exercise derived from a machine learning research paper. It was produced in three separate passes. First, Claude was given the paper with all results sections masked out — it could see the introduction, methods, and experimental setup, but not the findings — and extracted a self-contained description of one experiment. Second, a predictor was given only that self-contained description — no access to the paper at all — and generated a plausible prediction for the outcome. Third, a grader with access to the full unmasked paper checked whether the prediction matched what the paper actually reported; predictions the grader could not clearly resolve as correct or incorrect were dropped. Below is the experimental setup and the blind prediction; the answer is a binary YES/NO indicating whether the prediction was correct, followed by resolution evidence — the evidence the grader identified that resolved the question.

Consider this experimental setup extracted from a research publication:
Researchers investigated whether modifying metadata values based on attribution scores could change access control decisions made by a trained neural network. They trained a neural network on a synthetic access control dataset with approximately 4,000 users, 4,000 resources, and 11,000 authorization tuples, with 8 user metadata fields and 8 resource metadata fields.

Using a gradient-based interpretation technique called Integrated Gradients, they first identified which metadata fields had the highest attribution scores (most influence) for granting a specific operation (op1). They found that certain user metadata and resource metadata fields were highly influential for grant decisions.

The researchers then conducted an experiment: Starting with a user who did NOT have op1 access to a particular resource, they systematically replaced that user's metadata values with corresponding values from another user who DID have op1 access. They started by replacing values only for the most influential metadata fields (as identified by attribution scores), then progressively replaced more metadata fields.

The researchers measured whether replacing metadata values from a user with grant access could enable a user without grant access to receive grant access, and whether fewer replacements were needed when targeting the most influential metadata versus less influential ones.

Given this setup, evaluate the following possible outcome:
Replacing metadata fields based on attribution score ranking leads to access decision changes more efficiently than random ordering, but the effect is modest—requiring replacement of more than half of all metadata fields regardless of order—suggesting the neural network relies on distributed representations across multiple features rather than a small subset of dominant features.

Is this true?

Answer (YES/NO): NO